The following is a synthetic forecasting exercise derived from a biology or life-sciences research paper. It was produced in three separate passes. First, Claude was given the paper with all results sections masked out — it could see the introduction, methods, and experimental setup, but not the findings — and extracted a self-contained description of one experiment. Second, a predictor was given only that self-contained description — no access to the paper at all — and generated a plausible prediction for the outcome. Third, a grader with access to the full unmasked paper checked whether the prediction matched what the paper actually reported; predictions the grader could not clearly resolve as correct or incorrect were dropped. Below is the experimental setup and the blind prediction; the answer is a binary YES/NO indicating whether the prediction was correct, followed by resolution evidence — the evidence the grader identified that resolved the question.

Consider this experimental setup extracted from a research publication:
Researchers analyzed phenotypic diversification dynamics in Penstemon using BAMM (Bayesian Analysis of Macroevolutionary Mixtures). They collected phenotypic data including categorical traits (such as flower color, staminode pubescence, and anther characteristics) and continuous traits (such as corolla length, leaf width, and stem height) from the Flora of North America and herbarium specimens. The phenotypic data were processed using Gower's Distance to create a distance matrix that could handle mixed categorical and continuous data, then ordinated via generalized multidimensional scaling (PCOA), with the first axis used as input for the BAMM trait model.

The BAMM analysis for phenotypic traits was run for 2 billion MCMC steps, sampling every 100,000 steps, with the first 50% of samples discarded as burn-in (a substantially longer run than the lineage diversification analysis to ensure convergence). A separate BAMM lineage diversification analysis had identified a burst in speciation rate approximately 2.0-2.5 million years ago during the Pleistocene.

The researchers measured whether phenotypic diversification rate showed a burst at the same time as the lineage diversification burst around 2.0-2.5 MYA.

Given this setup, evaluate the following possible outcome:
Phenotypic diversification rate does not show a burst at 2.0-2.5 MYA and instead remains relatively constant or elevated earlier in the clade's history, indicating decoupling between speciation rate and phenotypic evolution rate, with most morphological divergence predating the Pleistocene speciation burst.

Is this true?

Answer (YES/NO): NO